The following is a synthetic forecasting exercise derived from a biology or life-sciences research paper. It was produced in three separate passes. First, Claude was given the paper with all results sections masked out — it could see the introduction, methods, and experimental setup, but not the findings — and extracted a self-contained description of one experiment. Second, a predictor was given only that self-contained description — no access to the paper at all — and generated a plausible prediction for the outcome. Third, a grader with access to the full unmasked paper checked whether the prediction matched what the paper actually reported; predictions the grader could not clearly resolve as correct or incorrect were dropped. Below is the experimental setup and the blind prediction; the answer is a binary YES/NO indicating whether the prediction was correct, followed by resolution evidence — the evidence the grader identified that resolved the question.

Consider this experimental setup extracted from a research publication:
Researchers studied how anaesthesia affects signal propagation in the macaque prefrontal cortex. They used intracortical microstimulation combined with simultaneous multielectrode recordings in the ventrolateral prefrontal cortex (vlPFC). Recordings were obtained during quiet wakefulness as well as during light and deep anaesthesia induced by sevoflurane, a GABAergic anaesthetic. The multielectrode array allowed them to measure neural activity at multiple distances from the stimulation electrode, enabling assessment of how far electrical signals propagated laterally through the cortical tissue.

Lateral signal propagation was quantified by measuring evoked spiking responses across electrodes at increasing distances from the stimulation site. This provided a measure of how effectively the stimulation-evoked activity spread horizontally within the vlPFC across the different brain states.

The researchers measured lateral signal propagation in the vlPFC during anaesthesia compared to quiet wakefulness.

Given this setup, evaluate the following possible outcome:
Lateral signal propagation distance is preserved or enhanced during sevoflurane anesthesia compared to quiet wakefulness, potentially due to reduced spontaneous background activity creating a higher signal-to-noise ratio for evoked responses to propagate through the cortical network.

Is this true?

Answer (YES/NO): NO